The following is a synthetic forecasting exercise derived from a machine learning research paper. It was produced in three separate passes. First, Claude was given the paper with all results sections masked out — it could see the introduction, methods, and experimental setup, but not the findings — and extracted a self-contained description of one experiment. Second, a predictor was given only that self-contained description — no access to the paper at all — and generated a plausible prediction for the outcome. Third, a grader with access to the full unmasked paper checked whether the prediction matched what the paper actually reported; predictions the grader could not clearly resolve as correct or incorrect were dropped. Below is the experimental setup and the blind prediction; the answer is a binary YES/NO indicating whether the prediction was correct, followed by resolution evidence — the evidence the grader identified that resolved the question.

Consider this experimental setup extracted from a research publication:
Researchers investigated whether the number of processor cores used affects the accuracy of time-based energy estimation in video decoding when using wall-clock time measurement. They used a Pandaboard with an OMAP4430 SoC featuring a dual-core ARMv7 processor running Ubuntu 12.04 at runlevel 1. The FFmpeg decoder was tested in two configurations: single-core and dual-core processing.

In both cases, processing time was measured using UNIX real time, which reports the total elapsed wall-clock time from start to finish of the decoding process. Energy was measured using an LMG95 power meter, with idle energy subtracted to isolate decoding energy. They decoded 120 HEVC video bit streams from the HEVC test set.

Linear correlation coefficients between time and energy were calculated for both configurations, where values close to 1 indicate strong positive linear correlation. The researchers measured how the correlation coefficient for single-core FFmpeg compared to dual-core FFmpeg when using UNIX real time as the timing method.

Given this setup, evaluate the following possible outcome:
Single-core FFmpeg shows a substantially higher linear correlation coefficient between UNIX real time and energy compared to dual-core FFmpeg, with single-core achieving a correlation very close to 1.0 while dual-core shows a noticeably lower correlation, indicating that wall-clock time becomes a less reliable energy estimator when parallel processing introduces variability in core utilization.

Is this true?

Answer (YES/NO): NO